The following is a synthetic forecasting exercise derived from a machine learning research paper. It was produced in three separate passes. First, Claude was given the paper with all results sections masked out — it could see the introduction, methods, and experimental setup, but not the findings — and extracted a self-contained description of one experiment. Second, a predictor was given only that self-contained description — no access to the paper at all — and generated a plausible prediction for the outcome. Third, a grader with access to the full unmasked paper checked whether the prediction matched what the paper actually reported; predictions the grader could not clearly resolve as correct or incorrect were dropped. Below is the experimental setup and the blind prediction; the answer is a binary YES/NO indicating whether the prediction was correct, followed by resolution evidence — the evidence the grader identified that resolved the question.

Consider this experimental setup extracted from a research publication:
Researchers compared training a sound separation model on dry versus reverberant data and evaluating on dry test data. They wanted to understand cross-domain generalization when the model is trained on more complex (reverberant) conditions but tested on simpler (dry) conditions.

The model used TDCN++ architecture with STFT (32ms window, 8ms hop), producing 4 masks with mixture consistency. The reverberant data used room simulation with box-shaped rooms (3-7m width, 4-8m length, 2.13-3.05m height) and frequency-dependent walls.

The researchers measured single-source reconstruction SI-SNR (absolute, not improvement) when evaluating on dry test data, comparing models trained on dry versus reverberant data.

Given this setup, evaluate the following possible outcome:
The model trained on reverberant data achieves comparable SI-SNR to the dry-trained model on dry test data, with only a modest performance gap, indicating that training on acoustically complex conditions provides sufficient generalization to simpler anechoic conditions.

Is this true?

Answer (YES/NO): NO